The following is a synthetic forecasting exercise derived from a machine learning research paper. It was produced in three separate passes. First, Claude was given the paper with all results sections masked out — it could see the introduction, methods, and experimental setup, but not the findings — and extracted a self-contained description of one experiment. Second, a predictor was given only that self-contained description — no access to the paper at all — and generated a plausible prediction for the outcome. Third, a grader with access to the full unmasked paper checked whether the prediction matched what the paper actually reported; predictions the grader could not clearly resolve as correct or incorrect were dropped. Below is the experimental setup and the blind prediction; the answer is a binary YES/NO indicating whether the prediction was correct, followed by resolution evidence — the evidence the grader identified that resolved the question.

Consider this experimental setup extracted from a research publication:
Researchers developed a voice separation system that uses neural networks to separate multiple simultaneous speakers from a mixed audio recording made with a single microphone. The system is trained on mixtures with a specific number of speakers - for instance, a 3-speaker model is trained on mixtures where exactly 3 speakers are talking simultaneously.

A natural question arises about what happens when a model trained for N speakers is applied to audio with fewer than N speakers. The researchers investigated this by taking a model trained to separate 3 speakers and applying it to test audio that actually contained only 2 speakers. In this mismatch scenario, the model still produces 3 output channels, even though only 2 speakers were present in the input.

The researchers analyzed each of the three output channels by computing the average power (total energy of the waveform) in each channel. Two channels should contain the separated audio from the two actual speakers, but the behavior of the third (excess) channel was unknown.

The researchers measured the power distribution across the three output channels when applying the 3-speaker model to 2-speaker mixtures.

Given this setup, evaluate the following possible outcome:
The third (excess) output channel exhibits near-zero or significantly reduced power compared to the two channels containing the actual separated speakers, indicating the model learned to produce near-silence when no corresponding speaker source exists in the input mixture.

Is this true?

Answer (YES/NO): YES